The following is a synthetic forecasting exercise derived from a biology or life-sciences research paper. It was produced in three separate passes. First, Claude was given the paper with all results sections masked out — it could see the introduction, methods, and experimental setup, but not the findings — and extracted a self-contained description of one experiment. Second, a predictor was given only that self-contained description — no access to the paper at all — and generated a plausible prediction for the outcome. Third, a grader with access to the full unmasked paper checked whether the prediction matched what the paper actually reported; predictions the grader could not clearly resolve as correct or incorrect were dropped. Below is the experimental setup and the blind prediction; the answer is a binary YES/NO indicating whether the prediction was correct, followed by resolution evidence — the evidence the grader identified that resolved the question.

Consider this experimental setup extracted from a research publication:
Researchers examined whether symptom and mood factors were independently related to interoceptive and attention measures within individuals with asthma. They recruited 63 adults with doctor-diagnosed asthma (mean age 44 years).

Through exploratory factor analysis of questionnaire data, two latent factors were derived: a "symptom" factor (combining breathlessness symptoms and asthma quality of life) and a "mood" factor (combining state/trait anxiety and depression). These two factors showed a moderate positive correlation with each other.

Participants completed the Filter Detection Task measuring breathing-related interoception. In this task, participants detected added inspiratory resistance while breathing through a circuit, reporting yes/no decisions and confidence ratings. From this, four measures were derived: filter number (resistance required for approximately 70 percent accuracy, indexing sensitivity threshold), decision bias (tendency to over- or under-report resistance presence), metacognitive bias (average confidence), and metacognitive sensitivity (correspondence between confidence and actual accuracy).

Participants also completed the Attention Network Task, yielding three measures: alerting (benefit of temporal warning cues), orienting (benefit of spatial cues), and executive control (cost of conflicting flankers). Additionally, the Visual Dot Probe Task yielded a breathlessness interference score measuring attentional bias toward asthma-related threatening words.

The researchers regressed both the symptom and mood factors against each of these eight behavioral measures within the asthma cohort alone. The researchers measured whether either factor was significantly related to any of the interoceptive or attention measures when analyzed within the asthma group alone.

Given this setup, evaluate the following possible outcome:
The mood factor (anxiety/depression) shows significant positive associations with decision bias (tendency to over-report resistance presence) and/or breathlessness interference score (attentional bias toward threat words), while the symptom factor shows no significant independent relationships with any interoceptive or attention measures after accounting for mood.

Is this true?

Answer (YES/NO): NO